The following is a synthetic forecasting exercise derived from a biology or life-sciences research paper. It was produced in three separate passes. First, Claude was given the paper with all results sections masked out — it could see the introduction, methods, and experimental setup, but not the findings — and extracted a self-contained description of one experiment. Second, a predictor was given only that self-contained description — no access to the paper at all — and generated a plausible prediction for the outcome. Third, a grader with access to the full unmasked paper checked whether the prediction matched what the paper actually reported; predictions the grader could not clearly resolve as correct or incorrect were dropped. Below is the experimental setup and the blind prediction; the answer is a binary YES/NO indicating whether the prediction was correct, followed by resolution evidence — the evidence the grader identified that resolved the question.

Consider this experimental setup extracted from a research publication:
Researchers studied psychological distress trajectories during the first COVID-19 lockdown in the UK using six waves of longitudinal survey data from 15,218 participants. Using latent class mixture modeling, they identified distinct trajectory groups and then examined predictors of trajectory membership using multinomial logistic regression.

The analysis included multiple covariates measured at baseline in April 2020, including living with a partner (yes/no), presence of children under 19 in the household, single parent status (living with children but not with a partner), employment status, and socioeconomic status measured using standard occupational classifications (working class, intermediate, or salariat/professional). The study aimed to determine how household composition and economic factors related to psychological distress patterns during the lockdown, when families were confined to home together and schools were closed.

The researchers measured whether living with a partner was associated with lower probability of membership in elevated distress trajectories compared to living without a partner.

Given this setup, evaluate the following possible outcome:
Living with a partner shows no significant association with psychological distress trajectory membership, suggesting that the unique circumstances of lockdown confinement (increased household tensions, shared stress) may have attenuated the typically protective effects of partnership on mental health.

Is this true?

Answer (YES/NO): NO